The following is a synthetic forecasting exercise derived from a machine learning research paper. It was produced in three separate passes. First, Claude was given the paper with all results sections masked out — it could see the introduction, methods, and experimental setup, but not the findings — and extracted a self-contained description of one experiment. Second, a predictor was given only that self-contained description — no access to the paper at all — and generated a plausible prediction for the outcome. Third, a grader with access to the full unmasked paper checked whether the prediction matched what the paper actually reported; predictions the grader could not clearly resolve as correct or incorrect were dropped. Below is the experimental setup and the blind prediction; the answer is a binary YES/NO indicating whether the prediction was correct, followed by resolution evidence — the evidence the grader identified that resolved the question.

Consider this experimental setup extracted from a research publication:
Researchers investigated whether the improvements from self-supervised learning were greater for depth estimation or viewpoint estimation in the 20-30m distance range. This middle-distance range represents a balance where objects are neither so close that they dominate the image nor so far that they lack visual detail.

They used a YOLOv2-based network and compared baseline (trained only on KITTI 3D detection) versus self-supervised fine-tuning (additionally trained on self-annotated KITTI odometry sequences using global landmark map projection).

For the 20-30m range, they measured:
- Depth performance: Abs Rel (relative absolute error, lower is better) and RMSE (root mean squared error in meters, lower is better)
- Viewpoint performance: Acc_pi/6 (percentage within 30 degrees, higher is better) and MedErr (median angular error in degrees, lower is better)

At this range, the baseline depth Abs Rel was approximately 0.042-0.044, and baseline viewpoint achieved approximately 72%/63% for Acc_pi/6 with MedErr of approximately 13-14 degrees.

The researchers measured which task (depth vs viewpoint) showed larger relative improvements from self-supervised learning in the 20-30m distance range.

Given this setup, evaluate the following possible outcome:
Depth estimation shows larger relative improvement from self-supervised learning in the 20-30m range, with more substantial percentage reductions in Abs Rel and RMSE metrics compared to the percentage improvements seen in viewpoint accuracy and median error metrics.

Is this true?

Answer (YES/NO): NO